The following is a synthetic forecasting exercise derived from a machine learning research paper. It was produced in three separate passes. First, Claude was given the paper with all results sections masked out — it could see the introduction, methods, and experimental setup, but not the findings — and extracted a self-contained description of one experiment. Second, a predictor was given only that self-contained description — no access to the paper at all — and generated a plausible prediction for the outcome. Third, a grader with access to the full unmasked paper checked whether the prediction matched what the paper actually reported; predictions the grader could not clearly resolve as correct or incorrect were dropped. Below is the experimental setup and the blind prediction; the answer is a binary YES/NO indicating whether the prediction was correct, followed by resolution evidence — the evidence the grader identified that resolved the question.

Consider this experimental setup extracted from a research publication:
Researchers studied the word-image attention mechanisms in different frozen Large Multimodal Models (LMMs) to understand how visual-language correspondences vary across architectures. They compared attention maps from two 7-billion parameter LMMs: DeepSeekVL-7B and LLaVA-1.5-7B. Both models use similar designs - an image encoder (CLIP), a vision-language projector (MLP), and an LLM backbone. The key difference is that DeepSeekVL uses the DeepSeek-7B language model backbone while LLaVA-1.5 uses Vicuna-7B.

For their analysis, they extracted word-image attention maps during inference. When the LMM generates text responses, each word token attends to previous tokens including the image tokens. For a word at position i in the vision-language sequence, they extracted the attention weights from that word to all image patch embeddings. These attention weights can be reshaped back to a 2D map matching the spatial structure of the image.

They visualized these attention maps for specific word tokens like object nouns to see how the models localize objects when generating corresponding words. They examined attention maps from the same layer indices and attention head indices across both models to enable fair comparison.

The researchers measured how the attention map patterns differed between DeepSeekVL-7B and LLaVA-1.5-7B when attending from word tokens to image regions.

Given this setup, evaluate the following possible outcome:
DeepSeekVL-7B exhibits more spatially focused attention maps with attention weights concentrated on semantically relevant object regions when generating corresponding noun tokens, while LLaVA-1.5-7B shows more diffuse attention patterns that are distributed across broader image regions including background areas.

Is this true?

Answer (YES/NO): NO